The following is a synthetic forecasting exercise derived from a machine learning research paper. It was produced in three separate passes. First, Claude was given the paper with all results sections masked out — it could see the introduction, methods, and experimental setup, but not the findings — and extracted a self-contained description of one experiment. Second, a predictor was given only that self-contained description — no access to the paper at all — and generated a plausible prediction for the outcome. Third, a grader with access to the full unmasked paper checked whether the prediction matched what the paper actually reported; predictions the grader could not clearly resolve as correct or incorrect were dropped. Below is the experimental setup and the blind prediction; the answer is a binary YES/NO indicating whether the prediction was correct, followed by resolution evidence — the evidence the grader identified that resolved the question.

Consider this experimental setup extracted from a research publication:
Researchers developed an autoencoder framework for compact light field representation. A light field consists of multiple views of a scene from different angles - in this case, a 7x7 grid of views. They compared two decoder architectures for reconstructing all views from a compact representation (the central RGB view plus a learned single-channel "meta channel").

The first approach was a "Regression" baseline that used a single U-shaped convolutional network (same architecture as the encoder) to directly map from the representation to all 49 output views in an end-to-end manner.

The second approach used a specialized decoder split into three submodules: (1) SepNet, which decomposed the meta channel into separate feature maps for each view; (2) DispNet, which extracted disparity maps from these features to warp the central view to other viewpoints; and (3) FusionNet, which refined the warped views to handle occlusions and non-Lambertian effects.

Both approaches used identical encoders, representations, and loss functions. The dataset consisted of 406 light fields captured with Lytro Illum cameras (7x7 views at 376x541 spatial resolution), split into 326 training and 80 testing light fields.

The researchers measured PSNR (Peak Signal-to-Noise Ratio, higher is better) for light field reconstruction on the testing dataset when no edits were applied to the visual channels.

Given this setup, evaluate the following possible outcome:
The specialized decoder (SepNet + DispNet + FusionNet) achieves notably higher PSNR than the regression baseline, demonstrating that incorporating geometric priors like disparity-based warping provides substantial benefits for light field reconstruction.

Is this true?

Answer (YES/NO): NO